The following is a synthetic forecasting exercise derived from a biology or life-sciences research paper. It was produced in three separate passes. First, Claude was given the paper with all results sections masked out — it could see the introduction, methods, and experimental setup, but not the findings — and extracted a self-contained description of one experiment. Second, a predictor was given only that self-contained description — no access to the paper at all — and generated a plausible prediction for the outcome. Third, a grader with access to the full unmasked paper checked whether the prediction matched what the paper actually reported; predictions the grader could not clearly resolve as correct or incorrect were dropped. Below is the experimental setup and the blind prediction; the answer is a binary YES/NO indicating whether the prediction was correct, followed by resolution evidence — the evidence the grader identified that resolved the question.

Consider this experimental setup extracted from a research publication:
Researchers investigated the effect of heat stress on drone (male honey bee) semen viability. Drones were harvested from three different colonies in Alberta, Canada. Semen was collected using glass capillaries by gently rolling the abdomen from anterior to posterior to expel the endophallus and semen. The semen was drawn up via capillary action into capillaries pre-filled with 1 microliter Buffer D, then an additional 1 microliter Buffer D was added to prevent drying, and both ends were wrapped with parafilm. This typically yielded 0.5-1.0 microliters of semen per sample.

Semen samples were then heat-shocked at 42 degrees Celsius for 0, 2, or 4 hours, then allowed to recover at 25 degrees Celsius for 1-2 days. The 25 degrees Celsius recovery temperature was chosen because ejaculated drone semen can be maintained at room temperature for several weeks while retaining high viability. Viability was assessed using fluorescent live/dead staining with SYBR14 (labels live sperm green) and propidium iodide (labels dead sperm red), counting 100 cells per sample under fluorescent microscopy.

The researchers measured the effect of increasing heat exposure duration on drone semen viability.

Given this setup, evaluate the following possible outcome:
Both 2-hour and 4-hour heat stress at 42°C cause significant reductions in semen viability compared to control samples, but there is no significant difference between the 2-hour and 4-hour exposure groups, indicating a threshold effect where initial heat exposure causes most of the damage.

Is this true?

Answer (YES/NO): YES